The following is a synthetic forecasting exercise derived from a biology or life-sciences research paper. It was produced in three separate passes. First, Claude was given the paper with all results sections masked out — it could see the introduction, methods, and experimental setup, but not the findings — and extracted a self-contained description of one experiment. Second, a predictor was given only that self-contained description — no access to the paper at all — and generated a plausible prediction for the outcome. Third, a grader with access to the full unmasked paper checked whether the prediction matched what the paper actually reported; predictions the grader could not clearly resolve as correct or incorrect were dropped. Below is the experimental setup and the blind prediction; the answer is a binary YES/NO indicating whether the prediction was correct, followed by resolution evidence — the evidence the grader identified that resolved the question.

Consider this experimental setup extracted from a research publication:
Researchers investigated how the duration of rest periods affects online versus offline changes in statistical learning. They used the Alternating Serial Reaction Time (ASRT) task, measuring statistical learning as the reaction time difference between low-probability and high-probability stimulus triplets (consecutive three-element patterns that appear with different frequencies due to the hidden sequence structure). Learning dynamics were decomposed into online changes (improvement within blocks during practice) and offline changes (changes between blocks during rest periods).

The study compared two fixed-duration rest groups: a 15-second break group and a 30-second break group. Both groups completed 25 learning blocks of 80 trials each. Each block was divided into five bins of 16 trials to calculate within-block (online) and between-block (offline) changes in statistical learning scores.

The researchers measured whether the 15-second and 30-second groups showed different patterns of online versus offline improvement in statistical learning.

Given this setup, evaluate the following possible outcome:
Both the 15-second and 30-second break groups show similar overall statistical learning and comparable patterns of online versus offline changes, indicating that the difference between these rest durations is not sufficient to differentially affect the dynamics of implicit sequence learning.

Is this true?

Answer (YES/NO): NO